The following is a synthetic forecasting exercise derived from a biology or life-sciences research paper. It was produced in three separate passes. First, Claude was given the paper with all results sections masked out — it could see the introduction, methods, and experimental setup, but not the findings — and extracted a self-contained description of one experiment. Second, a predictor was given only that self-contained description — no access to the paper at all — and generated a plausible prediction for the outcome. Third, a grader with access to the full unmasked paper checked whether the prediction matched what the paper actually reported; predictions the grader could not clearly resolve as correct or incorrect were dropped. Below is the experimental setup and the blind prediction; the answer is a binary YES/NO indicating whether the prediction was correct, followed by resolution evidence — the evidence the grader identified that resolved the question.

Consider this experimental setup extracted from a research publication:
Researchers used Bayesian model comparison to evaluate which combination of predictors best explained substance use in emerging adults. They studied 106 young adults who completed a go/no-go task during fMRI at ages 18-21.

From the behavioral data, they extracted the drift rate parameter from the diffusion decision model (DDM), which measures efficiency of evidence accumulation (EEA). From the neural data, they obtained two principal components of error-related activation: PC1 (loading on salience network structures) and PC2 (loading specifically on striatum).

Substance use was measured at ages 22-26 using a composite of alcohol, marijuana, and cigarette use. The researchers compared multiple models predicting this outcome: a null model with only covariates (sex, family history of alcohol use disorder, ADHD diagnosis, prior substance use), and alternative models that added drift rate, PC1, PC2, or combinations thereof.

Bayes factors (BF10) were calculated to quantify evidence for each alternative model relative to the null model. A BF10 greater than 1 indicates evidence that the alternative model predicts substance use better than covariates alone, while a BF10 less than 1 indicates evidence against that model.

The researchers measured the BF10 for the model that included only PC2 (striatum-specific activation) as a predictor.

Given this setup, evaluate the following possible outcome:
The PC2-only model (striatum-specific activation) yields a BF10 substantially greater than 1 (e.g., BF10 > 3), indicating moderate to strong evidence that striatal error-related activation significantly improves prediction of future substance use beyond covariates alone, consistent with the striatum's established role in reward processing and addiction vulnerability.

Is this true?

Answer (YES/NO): NO